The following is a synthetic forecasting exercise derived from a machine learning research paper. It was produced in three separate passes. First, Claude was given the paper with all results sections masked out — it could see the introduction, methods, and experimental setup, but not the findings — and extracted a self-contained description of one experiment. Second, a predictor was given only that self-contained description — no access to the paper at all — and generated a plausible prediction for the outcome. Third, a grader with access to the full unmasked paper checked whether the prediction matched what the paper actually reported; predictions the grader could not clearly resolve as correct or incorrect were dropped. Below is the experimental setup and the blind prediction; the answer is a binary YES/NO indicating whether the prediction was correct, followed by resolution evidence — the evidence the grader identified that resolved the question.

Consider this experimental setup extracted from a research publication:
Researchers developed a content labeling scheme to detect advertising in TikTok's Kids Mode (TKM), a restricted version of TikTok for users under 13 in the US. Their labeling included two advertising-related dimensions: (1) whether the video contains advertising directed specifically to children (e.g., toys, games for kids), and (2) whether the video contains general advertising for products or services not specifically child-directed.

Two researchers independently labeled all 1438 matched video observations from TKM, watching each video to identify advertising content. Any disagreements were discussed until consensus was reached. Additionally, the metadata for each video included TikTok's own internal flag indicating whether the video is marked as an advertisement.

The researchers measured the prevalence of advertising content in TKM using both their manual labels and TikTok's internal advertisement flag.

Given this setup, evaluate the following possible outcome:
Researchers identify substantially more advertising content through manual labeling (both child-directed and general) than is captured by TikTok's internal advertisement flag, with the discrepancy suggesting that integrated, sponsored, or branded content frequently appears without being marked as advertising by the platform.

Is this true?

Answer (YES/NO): NO